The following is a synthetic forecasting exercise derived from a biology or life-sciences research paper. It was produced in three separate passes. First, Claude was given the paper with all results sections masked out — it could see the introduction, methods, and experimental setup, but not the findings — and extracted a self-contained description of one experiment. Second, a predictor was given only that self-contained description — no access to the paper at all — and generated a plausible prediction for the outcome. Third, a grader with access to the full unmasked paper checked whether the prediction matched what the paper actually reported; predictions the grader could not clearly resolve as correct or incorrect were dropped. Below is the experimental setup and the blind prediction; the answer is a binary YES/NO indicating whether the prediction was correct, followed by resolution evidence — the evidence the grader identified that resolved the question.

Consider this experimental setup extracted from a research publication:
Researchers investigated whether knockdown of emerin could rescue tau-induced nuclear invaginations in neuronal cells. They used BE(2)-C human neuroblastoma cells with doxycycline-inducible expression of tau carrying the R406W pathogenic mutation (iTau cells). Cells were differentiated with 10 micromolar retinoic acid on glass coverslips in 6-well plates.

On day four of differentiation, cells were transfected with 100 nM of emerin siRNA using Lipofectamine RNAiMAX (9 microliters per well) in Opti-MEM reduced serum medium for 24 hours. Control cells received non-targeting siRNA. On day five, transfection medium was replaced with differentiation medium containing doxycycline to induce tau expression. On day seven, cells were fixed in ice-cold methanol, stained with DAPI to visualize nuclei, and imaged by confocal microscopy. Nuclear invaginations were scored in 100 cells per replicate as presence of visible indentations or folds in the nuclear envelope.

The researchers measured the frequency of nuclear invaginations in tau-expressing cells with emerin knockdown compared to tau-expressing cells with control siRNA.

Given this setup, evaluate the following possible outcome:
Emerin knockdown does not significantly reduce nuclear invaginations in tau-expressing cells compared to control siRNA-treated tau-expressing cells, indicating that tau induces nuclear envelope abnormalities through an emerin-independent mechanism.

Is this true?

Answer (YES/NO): YES